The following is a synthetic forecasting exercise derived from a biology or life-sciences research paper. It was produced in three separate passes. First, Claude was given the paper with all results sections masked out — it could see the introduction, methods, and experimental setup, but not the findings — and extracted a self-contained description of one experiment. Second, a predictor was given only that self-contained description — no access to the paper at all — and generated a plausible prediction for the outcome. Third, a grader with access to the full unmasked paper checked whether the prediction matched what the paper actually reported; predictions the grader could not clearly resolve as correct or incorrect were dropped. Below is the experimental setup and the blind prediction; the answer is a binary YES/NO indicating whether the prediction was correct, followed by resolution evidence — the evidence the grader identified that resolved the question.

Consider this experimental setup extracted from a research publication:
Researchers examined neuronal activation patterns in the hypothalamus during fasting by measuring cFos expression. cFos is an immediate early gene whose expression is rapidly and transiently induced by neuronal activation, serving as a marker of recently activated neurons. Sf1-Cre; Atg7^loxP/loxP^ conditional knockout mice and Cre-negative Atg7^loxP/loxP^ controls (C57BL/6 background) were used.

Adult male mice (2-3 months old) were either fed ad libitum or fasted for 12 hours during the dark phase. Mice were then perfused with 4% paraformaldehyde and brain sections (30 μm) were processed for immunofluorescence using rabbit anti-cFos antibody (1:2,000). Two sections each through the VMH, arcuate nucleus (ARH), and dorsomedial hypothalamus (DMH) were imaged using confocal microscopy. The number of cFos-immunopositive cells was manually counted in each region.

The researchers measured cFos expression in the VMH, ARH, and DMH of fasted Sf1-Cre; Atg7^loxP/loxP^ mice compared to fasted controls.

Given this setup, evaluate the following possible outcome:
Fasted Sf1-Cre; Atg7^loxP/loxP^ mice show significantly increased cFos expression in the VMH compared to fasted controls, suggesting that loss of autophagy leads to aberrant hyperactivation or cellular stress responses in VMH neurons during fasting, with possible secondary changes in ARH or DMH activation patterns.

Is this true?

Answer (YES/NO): NO